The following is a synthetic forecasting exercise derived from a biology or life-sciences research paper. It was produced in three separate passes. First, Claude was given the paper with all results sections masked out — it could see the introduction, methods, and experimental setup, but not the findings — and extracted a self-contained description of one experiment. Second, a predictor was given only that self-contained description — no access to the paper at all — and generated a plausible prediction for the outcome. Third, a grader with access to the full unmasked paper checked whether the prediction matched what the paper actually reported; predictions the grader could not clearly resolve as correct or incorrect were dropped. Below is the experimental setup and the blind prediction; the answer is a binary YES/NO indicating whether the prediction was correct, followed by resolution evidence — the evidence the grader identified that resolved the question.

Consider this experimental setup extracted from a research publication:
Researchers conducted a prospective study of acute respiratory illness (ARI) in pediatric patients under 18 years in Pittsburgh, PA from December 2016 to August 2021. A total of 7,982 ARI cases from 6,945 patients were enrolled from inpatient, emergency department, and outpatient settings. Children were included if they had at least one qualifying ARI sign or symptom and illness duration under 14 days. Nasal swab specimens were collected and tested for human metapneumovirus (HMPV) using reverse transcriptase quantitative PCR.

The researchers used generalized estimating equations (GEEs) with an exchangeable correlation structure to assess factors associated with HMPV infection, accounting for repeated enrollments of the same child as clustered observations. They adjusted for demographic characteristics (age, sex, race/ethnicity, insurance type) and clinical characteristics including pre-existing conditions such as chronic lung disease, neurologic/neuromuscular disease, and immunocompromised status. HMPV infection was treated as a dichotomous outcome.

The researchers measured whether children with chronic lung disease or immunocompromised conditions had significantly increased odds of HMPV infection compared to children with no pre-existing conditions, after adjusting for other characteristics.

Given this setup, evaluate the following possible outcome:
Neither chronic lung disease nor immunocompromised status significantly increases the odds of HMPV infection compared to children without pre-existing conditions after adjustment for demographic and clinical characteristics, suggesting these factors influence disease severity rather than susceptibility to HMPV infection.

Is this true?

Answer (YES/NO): YES